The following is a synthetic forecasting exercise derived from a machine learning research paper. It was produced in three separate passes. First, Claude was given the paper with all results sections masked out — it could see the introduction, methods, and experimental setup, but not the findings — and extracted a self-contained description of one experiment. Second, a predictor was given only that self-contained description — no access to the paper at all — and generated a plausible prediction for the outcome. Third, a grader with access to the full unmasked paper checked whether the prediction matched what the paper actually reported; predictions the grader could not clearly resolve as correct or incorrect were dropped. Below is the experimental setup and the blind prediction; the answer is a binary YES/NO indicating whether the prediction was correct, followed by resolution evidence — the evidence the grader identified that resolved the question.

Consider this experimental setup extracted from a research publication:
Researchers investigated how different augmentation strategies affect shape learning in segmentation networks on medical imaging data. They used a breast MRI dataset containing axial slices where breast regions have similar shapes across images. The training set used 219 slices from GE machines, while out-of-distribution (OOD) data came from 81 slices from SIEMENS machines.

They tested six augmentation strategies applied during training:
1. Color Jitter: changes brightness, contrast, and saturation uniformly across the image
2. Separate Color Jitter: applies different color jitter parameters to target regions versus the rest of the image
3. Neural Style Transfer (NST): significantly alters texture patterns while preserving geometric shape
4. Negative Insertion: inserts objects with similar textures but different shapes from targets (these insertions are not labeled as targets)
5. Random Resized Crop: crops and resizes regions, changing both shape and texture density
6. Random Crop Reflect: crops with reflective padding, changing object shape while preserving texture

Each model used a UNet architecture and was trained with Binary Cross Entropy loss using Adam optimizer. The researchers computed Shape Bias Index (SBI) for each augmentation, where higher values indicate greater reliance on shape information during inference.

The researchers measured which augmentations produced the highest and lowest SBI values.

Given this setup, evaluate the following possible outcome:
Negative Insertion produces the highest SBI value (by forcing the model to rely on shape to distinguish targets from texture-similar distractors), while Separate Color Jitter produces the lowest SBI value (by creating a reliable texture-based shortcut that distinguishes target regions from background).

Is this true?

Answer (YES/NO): NO